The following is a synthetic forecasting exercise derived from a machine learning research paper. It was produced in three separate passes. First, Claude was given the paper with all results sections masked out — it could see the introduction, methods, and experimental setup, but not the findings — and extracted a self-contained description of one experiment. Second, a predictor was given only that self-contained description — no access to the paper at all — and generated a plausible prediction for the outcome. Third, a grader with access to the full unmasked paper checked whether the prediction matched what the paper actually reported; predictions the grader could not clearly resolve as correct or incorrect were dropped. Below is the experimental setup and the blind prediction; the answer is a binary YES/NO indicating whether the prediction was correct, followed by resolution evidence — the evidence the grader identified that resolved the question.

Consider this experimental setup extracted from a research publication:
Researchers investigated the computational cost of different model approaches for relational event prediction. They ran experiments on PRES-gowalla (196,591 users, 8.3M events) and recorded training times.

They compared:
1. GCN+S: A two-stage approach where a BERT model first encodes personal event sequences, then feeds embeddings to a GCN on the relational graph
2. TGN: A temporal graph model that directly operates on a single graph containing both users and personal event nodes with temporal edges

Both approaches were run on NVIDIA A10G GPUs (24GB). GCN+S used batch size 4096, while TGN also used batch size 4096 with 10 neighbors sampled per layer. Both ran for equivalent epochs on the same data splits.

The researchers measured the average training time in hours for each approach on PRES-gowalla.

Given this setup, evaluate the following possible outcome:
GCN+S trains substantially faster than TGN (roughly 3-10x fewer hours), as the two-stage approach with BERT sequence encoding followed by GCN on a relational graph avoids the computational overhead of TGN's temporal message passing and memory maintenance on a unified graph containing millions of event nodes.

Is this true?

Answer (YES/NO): NO